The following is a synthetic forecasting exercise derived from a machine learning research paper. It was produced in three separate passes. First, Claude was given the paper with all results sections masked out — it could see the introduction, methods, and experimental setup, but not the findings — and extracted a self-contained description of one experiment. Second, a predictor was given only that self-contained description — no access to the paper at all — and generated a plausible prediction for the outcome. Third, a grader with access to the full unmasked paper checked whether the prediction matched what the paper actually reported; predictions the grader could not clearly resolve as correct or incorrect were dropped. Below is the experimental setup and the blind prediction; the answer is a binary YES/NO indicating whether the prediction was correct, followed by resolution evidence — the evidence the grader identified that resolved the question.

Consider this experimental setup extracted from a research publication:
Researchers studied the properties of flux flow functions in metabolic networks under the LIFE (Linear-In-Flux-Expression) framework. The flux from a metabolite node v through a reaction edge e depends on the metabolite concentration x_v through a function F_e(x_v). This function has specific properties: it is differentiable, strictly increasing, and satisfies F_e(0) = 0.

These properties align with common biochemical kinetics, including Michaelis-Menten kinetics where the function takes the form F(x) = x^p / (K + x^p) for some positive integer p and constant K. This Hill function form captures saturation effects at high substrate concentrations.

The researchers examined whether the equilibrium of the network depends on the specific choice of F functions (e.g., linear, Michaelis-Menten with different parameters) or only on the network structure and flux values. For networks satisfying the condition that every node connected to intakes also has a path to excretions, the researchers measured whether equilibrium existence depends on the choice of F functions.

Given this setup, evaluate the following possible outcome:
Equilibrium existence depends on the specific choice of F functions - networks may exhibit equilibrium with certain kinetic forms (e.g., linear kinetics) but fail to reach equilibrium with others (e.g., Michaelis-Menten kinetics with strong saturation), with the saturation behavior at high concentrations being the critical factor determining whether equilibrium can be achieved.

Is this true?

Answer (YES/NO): NO